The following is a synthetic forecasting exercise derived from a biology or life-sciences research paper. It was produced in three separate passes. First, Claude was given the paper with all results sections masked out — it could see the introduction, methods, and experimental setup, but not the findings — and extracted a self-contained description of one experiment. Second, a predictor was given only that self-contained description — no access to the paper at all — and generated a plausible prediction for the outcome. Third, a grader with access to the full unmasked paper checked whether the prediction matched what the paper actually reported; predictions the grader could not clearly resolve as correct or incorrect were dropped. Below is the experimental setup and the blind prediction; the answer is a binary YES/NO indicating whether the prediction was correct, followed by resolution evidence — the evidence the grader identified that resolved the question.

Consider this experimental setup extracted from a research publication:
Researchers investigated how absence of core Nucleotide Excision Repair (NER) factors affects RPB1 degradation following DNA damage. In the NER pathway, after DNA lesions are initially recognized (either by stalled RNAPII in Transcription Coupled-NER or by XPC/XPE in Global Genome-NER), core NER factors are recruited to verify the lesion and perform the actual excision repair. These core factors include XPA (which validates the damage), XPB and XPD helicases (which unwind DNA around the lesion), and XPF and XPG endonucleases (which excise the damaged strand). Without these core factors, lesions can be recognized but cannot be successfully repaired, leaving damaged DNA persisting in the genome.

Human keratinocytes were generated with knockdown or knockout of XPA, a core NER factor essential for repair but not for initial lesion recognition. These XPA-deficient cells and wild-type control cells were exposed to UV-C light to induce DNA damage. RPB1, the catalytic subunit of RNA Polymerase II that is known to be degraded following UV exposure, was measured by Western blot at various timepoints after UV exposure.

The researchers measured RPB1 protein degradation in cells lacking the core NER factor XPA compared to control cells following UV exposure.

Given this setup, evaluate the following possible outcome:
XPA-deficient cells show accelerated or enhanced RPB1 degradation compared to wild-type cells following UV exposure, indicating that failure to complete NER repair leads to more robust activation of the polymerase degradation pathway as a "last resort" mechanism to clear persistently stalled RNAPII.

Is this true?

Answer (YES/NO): NO